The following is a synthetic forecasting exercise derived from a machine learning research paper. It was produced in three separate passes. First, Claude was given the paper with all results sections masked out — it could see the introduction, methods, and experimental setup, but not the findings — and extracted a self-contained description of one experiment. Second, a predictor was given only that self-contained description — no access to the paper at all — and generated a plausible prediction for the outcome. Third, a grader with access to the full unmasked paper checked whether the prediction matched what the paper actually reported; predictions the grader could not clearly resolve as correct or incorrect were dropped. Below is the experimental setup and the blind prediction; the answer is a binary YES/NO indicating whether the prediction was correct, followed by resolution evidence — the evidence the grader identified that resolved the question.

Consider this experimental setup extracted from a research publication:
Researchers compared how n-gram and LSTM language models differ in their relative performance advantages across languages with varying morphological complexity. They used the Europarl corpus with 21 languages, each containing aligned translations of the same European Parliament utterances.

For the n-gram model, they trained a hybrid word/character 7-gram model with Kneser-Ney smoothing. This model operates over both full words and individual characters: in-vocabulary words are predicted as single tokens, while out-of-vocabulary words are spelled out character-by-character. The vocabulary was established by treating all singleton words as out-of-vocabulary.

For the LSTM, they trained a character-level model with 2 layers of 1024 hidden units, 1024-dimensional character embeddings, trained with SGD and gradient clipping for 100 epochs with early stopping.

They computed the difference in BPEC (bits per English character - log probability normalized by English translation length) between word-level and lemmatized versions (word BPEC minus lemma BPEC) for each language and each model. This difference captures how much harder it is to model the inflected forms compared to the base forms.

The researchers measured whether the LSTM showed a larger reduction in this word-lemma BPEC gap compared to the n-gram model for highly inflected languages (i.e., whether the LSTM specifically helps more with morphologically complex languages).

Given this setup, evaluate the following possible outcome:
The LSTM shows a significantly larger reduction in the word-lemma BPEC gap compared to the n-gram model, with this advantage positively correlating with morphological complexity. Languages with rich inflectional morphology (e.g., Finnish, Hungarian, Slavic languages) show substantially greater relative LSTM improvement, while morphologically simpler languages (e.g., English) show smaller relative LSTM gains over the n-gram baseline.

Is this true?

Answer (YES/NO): NO